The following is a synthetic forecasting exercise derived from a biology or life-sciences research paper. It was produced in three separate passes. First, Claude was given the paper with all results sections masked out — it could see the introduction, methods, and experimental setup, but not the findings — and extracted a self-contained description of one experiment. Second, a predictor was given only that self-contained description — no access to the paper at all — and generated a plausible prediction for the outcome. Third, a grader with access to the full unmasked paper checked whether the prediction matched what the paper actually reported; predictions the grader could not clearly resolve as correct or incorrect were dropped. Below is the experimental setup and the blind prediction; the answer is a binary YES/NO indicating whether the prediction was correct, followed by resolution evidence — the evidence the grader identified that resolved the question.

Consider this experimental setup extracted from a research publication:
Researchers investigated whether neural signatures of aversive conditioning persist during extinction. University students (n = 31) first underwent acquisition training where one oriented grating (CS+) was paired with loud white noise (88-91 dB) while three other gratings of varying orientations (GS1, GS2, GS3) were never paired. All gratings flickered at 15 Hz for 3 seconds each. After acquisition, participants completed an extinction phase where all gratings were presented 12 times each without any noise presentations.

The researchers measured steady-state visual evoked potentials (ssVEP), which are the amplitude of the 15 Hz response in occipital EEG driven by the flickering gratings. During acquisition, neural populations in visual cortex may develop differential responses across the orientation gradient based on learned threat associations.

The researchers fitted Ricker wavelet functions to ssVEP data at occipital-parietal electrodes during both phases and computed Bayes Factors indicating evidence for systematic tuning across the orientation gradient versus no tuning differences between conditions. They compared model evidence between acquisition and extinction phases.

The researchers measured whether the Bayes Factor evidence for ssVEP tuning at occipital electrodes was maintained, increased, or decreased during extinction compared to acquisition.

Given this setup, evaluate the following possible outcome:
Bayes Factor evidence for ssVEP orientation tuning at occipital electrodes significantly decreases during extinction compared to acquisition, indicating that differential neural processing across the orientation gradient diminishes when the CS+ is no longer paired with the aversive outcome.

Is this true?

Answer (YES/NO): NO